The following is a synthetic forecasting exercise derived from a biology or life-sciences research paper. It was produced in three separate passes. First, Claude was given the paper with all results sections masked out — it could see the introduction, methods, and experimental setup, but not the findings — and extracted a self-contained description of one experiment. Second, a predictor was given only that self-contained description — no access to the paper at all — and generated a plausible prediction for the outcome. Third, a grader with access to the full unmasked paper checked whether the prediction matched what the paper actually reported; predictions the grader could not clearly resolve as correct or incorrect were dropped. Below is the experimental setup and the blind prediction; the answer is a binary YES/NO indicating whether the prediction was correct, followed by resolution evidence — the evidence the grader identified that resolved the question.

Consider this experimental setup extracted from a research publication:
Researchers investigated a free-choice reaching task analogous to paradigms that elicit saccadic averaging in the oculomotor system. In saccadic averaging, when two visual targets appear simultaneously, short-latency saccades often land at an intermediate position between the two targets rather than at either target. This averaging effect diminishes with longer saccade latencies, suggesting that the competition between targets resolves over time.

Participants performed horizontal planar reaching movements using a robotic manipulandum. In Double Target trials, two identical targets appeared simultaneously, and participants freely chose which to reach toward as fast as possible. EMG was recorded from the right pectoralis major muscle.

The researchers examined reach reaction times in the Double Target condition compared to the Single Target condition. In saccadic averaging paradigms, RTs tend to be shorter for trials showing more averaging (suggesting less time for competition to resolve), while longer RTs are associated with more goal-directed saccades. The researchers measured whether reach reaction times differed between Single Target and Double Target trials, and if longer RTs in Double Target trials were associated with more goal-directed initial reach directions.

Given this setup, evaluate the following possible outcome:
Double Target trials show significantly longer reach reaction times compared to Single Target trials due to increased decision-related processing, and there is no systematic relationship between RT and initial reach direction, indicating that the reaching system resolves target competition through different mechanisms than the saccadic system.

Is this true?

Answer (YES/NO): NO